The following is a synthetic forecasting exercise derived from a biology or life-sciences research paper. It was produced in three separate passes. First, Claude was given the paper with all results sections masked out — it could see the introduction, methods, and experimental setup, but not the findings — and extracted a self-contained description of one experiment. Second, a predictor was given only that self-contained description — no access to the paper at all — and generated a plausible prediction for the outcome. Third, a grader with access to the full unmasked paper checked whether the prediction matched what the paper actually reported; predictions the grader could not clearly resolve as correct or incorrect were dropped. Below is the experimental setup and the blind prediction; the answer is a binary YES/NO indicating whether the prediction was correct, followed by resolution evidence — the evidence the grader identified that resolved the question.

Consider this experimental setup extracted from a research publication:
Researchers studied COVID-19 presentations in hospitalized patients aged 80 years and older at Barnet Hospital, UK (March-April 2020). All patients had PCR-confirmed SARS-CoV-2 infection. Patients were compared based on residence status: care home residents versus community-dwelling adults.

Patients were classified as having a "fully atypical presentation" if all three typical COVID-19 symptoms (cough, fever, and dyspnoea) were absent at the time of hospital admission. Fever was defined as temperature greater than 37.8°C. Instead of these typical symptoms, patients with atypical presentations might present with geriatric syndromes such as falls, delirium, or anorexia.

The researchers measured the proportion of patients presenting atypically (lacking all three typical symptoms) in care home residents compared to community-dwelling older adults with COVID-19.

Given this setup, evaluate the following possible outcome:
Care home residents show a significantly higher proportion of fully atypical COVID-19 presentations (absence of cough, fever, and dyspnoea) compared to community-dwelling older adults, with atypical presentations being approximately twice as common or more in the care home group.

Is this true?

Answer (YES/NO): NO